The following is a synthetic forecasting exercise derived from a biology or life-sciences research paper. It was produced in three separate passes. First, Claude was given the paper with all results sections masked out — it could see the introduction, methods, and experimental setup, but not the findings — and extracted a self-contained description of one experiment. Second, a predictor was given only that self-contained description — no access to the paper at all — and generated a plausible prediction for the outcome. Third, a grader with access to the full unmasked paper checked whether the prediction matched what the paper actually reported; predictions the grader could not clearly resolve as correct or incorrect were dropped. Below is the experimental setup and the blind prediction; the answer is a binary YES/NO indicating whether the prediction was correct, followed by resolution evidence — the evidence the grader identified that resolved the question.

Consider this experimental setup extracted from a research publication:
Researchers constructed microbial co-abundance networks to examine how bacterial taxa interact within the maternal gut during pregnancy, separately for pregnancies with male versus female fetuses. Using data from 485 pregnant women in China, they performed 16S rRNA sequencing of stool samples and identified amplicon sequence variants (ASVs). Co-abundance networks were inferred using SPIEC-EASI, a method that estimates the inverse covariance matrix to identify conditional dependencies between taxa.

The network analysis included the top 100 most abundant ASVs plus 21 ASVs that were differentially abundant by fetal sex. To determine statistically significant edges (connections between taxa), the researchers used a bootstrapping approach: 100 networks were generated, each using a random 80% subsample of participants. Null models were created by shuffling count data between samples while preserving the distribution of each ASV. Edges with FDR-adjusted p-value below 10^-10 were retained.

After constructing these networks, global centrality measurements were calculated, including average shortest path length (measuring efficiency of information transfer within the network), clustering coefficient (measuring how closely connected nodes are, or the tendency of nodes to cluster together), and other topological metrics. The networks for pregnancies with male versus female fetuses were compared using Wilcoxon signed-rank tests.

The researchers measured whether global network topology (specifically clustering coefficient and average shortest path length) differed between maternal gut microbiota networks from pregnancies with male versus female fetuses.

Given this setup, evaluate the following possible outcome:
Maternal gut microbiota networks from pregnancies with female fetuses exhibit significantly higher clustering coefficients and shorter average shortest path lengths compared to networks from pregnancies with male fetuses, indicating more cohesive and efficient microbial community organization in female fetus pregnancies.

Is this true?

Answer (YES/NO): NO